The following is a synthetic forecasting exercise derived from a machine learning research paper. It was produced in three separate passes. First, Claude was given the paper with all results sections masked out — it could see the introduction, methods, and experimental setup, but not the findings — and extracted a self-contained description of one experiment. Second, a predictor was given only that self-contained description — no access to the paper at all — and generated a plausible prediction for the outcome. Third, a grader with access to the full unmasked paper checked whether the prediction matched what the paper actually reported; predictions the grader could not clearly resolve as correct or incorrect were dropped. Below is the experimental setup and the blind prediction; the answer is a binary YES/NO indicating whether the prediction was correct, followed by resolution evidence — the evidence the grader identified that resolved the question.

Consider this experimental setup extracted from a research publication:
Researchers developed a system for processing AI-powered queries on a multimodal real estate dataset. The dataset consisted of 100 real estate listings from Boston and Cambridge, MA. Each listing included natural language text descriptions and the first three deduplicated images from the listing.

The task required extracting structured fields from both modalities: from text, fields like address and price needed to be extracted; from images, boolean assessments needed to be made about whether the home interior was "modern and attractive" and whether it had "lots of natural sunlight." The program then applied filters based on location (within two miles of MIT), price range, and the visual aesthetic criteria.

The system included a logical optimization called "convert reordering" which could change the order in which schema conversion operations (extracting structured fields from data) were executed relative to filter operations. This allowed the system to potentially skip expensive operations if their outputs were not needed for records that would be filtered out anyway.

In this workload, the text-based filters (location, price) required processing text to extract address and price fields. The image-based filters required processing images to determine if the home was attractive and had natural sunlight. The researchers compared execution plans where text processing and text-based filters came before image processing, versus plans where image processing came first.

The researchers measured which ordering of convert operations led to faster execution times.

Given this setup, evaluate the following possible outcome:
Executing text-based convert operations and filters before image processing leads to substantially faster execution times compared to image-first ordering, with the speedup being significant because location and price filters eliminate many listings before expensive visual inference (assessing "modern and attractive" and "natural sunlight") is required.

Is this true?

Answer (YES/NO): YES